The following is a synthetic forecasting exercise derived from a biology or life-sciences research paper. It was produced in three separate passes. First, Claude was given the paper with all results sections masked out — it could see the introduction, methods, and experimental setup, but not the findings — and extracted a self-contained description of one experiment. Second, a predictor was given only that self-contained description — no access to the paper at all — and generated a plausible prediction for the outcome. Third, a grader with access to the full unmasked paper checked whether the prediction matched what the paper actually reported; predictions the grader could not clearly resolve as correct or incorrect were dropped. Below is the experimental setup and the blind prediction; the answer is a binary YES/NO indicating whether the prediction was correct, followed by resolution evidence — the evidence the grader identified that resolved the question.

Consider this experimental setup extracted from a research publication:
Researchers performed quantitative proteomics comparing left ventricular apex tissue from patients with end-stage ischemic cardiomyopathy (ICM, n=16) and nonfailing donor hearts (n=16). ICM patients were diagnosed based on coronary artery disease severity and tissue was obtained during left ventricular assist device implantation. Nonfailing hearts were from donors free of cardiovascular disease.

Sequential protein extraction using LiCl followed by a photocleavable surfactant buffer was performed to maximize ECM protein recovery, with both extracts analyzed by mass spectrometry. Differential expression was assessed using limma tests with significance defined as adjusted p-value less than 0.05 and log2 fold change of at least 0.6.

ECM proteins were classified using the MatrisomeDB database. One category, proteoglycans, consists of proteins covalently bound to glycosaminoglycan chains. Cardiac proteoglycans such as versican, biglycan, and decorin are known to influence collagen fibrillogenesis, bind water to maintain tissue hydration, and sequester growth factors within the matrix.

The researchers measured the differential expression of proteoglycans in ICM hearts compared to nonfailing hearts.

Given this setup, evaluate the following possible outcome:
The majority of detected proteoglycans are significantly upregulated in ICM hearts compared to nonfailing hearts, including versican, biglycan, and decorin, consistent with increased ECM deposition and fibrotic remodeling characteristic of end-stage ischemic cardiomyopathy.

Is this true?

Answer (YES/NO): YES